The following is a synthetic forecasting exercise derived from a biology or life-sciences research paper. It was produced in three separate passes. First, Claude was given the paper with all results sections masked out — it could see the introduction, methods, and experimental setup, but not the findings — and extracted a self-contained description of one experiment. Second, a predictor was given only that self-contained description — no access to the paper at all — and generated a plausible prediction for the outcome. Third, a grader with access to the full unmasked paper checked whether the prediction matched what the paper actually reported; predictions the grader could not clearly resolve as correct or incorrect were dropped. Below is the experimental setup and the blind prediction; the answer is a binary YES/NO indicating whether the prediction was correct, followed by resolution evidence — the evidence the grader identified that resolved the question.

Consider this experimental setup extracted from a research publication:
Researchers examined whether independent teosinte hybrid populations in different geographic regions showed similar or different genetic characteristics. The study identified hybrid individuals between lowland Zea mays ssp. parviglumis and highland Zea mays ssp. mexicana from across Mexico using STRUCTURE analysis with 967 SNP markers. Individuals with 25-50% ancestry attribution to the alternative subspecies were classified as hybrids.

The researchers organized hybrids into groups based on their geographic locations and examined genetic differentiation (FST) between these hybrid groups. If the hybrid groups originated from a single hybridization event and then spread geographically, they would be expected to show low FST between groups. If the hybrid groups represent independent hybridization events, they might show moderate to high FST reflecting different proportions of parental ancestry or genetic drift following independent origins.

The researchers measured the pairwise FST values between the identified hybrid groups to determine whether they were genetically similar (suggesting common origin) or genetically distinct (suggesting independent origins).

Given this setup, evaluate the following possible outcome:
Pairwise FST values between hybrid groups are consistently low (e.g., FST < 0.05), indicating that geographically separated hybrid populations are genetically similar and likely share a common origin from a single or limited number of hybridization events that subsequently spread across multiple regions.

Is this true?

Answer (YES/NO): NO